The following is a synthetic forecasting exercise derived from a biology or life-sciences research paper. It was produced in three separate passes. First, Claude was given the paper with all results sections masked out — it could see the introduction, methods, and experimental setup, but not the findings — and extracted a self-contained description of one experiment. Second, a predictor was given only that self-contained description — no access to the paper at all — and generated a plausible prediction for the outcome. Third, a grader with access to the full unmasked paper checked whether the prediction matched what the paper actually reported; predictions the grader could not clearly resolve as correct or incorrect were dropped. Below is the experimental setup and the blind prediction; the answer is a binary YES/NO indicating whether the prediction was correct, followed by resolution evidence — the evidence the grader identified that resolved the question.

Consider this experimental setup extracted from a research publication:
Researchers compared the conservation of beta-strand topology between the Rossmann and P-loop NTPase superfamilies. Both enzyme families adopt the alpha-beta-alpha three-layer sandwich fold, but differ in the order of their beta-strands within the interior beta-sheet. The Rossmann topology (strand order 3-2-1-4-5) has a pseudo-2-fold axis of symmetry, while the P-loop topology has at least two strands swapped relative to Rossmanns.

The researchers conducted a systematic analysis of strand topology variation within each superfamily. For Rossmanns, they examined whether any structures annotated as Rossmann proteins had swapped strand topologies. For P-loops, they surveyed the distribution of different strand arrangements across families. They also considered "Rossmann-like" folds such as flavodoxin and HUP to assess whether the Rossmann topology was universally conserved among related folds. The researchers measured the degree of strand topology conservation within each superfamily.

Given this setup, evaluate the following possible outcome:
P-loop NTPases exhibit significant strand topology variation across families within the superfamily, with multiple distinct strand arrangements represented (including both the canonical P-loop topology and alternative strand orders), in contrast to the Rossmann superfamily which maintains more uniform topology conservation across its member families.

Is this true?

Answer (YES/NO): YES